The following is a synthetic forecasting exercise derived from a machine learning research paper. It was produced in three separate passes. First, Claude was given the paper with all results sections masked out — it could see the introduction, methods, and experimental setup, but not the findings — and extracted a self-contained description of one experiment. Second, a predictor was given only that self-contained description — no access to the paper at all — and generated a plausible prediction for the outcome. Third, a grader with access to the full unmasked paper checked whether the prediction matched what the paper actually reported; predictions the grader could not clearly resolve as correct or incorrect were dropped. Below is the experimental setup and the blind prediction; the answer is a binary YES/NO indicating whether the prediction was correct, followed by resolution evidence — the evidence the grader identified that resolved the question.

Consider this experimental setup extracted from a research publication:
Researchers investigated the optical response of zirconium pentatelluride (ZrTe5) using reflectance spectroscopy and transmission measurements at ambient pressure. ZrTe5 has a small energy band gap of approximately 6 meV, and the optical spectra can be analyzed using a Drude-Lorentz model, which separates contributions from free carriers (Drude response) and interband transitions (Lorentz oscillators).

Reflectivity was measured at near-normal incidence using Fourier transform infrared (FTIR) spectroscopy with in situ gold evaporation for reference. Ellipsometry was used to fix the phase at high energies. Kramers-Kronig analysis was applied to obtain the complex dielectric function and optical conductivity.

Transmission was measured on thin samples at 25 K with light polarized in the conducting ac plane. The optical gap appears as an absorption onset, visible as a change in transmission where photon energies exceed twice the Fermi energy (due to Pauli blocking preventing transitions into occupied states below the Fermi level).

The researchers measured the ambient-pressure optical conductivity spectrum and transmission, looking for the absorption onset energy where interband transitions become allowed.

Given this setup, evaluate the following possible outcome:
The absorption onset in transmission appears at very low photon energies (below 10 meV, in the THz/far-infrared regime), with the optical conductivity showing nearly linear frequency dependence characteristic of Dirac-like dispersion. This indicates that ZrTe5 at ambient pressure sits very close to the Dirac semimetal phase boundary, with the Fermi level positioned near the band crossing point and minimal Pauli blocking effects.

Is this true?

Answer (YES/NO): NO